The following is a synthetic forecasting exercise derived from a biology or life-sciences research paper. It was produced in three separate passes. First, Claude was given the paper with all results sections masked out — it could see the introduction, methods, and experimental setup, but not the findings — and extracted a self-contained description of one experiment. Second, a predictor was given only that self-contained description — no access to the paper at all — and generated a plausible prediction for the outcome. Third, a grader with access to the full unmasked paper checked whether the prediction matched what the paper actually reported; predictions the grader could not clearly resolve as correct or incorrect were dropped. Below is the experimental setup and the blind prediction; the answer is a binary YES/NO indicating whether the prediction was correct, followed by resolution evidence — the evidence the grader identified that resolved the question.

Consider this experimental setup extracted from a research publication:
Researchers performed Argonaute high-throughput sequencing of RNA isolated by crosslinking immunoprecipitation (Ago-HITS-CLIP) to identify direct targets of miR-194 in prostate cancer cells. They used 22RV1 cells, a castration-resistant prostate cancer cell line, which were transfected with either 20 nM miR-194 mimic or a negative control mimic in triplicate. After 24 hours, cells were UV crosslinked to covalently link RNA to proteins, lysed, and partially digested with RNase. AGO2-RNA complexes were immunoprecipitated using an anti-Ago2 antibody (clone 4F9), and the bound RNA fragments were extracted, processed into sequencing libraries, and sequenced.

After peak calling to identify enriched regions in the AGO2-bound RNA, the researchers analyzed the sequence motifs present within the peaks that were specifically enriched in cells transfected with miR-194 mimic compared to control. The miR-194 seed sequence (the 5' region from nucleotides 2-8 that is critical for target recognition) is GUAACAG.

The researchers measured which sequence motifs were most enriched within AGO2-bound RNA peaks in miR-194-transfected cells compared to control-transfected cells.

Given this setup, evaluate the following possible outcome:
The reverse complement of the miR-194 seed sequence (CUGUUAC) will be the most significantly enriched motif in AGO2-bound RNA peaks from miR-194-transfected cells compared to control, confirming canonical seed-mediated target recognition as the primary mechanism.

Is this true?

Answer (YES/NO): YES